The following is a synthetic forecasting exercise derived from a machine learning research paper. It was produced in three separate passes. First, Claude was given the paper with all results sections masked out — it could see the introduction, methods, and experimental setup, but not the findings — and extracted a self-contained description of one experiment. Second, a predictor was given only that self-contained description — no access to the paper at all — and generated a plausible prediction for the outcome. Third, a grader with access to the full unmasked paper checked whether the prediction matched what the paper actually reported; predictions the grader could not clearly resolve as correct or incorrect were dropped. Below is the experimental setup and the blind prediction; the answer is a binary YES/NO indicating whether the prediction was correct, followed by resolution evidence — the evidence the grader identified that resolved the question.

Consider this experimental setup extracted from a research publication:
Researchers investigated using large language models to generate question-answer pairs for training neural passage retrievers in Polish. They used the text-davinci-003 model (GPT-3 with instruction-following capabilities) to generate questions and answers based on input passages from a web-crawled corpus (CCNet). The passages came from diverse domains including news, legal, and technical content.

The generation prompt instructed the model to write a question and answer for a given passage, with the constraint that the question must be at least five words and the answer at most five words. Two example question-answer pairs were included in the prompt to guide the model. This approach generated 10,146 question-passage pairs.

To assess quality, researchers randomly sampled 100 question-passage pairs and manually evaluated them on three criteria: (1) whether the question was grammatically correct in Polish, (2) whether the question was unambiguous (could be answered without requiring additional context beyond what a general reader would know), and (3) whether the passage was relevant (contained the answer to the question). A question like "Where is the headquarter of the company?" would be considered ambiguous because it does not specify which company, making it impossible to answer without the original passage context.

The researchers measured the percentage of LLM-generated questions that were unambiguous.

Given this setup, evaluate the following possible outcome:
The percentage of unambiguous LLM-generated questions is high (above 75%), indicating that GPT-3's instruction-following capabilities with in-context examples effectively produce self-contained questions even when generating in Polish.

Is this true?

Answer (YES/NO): NO